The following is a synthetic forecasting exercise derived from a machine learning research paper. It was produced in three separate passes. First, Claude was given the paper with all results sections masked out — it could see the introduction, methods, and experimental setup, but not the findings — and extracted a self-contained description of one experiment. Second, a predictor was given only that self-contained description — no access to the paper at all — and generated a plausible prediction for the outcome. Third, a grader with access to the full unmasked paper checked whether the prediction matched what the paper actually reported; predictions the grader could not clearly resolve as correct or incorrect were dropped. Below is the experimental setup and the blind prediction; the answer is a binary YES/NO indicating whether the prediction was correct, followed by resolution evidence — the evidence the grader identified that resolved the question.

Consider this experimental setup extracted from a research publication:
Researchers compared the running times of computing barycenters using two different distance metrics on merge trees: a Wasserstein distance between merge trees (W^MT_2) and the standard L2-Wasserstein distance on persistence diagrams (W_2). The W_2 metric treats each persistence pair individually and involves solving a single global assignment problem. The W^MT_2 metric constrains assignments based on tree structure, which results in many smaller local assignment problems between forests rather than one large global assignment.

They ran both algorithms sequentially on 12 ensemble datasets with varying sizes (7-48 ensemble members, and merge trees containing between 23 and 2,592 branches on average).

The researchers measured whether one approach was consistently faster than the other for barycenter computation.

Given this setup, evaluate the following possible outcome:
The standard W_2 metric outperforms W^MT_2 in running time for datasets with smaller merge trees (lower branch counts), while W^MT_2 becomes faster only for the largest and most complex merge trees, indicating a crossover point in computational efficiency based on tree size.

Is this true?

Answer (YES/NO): NO